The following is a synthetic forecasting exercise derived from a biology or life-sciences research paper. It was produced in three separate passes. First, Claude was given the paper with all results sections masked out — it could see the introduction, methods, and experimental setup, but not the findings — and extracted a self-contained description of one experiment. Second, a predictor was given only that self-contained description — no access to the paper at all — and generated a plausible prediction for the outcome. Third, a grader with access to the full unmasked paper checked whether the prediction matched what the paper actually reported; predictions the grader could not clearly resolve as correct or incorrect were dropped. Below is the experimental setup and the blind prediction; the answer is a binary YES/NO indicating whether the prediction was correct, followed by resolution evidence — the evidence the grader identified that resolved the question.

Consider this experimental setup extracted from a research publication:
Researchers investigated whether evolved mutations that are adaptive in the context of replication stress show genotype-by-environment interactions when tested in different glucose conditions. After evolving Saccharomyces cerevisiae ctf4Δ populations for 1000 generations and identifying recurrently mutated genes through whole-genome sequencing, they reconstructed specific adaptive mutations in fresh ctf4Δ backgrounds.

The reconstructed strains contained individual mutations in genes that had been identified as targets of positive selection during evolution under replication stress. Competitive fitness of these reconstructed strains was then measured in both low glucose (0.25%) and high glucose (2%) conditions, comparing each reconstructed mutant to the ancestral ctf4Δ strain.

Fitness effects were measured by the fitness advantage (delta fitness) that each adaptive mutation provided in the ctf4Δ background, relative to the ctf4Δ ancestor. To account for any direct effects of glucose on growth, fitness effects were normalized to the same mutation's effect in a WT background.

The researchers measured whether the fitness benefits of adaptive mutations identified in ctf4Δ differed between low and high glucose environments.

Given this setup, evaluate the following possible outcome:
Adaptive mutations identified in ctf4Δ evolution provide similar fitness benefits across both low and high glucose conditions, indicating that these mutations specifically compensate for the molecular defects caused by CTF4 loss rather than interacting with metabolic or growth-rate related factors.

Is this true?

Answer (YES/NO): YES